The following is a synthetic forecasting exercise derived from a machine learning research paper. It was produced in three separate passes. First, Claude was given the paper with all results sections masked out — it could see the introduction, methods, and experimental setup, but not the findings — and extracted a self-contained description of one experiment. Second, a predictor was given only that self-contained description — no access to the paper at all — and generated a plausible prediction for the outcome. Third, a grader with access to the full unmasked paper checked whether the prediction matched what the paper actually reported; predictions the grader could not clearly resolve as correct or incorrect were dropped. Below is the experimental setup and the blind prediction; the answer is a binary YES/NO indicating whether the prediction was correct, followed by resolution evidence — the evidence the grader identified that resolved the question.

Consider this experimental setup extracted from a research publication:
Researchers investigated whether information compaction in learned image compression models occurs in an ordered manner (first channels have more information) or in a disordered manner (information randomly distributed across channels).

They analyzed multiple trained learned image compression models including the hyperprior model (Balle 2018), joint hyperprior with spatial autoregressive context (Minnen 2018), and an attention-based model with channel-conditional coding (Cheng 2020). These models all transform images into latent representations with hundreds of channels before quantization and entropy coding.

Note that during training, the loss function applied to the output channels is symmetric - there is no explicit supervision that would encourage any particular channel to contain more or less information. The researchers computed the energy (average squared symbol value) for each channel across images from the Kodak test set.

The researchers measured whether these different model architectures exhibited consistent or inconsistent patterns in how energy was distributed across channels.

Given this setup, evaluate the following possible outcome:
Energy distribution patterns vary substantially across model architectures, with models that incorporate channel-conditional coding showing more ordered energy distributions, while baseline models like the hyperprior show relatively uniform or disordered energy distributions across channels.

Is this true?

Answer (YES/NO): NO